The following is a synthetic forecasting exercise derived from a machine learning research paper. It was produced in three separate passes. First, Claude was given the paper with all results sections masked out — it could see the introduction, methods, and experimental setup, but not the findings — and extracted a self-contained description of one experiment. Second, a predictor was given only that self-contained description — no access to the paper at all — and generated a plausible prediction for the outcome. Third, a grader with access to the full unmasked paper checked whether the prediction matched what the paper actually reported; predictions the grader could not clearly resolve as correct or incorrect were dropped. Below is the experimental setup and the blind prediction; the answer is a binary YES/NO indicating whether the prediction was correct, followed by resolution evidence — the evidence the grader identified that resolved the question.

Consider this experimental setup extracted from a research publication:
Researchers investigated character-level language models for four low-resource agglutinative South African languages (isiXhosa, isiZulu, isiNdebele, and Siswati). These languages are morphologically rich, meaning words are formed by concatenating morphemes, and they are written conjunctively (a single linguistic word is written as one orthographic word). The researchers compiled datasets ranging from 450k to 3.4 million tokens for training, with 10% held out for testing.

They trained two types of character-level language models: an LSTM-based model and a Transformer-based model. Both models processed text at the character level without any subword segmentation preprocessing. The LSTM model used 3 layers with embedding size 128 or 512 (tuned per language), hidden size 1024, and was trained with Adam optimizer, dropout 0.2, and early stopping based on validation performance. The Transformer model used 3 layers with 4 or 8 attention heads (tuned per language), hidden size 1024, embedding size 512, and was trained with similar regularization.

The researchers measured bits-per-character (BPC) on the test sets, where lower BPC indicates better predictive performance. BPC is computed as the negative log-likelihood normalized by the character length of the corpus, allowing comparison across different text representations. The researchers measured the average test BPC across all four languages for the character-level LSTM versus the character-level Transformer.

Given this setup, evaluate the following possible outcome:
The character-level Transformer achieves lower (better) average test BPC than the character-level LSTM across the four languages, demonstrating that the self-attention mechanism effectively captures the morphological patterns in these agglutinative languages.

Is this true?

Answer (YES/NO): NO